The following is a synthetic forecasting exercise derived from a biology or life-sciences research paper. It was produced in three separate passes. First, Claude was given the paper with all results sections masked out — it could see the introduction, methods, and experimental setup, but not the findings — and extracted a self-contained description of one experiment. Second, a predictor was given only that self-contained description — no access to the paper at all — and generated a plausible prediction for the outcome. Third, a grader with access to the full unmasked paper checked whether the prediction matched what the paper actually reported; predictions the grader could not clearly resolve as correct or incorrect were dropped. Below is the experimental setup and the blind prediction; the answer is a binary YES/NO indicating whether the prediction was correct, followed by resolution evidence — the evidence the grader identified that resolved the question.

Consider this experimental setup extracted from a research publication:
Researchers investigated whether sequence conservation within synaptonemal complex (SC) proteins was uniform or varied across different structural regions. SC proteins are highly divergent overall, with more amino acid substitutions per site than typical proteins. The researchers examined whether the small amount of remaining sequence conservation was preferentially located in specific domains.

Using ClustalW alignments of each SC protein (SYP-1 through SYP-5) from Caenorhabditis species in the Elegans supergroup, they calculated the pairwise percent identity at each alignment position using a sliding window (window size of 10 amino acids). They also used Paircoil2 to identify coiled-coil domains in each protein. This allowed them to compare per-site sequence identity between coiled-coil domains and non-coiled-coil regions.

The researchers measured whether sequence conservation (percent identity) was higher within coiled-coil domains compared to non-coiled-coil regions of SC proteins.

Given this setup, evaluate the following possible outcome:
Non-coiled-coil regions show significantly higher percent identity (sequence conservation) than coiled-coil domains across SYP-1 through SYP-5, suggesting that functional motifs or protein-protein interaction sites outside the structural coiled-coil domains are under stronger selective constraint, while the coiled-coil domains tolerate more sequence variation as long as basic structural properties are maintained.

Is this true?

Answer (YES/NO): NO